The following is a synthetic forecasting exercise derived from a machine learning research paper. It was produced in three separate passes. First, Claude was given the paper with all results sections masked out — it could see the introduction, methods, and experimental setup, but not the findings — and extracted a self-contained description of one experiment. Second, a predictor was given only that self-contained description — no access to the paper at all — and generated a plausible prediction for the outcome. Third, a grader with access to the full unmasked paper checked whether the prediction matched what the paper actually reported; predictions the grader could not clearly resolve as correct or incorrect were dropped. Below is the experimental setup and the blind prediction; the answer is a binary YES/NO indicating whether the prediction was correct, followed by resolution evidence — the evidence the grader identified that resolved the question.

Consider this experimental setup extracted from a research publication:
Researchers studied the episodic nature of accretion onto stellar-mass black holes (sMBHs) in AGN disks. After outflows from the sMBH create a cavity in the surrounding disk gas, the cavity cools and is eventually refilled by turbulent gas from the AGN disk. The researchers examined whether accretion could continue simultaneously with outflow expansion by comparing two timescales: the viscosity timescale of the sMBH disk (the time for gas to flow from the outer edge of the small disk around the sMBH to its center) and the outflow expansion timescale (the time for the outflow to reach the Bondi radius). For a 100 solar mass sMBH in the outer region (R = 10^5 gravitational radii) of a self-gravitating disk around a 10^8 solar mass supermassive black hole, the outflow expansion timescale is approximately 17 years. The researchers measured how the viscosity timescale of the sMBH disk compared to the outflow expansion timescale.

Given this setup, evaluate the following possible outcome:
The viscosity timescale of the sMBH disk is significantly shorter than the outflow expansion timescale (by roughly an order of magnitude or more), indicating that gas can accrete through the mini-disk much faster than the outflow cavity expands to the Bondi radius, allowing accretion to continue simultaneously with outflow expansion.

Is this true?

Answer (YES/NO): NO